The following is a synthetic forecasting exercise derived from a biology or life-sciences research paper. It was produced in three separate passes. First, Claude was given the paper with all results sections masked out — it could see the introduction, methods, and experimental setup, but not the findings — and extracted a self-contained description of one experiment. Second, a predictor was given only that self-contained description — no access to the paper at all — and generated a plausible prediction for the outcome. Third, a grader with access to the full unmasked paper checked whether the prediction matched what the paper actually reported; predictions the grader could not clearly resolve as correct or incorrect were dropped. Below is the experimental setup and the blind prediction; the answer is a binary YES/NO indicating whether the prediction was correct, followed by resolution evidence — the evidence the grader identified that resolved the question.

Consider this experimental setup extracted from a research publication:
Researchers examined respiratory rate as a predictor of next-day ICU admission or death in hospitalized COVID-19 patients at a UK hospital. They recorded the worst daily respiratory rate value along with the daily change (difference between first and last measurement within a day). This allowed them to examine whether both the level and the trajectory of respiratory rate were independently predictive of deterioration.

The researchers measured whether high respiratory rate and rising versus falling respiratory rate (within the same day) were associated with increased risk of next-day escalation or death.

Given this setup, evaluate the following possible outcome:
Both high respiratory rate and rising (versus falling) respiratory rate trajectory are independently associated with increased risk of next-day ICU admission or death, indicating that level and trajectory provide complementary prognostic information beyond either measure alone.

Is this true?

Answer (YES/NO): NO